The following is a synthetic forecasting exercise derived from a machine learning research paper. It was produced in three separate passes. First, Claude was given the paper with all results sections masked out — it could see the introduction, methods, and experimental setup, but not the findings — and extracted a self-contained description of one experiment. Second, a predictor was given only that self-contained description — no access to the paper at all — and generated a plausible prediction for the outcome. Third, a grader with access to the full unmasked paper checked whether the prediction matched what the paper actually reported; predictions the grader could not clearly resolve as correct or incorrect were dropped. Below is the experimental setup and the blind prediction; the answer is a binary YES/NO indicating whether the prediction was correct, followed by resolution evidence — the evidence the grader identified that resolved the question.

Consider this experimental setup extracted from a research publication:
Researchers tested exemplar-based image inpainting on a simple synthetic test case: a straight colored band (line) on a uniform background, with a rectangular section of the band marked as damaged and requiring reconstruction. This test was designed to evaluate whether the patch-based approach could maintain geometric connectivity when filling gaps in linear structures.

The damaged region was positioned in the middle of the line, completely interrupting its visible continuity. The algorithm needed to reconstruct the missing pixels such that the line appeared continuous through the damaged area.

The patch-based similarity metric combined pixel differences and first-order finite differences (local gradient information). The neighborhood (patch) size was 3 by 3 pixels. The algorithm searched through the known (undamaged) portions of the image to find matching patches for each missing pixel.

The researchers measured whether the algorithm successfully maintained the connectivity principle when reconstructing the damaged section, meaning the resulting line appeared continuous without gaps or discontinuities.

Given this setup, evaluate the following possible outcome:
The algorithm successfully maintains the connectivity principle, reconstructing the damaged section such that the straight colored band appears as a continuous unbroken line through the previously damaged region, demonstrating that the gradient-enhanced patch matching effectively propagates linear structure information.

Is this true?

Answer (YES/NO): YES